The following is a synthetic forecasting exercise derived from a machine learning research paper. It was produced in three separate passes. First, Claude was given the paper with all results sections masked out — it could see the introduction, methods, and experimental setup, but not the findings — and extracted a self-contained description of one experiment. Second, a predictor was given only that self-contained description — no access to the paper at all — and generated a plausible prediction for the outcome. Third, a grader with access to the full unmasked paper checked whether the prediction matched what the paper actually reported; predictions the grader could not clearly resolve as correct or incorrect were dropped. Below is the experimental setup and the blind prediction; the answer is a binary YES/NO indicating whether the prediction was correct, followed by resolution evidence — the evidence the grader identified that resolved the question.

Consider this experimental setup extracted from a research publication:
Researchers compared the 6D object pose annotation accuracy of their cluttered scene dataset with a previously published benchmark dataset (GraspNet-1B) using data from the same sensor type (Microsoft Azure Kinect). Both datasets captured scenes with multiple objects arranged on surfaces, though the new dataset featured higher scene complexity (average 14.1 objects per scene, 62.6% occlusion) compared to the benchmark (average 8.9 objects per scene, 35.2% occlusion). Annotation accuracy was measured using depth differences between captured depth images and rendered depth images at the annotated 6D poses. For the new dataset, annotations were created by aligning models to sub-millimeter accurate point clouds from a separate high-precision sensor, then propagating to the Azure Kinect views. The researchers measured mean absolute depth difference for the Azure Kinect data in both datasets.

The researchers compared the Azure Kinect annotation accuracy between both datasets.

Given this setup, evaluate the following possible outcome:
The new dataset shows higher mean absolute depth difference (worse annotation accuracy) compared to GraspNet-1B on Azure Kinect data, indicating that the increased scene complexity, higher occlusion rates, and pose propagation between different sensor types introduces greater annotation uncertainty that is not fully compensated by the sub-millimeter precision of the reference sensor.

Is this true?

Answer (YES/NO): NO